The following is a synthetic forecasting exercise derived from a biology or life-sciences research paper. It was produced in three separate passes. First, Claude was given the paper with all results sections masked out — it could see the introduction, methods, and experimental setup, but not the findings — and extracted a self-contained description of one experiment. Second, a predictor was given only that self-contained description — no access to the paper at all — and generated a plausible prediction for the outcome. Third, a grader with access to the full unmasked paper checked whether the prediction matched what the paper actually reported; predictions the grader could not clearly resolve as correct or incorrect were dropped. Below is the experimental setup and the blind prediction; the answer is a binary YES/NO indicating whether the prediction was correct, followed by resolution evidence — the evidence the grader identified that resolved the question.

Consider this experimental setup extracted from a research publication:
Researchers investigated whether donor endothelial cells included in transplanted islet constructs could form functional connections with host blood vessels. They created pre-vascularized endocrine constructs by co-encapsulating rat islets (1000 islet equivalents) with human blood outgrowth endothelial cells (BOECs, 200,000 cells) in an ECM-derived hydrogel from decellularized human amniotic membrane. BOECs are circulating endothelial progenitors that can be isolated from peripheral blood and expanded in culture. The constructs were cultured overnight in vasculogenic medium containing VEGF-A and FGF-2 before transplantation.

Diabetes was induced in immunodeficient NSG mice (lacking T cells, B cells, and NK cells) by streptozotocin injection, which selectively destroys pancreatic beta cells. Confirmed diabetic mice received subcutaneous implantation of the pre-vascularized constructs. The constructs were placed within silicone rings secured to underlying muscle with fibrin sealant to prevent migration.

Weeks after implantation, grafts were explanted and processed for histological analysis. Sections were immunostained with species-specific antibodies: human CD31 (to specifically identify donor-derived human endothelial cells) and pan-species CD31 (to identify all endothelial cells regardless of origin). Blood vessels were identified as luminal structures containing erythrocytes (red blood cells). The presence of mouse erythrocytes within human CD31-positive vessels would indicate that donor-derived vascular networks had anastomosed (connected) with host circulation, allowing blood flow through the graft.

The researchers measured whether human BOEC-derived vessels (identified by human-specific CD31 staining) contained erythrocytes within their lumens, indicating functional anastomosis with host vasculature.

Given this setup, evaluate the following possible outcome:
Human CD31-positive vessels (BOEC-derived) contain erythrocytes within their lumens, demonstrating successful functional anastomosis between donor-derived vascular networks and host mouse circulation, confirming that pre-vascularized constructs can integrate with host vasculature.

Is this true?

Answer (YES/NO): YES